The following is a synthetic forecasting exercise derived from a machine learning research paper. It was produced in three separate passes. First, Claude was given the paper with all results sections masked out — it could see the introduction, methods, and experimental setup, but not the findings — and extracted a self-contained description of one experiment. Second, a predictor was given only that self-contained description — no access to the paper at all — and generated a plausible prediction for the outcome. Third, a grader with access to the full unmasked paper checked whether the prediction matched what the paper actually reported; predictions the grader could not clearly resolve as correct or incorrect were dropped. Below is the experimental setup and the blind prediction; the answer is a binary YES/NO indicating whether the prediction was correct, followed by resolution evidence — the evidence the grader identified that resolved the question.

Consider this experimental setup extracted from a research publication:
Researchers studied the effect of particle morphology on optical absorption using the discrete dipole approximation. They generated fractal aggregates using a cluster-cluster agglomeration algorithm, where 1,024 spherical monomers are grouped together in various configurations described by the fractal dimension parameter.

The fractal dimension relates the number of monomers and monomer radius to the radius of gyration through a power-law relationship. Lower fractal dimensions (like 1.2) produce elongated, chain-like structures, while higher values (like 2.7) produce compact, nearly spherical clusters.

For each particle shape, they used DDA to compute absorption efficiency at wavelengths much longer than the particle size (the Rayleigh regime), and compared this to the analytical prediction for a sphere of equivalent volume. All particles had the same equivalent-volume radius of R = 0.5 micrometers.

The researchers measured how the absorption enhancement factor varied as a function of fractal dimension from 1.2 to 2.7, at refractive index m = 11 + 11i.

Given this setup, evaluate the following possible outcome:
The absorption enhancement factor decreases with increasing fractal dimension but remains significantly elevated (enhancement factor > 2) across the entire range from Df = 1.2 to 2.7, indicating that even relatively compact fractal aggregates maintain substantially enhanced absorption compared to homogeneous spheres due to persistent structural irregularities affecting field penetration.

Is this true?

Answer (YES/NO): YES